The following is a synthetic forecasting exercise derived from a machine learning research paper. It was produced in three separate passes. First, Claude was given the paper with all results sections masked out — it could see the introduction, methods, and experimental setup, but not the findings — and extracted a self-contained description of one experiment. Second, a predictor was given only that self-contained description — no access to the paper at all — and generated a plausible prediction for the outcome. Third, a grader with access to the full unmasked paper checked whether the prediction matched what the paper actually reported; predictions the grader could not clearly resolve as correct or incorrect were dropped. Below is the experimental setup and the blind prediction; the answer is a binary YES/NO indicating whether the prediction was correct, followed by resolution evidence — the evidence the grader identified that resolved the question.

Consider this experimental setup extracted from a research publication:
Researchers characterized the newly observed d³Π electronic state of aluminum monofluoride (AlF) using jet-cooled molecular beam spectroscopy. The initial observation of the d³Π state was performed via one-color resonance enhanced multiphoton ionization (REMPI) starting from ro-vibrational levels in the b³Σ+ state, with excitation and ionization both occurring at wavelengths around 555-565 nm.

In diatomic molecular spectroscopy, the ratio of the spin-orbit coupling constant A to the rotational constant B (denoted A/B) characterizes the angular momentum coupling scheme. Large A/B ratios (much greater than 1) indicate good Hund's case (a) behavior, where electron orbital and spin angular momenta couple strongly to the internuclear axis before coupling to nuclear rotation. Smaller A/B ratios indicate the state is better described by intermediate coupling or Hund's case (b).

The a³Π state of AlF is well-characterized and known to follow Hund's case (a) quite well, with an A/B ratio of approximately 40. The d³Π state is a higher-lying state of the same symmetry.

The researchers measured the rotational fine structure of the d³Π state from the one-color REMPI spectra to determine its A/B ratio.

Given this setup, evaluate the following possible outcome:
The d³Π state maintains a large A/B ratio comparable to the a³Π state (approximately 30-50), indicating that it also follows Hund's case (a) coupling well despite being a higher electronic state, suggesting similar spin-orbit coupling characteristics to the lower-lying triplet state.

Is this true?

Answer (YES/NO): NO